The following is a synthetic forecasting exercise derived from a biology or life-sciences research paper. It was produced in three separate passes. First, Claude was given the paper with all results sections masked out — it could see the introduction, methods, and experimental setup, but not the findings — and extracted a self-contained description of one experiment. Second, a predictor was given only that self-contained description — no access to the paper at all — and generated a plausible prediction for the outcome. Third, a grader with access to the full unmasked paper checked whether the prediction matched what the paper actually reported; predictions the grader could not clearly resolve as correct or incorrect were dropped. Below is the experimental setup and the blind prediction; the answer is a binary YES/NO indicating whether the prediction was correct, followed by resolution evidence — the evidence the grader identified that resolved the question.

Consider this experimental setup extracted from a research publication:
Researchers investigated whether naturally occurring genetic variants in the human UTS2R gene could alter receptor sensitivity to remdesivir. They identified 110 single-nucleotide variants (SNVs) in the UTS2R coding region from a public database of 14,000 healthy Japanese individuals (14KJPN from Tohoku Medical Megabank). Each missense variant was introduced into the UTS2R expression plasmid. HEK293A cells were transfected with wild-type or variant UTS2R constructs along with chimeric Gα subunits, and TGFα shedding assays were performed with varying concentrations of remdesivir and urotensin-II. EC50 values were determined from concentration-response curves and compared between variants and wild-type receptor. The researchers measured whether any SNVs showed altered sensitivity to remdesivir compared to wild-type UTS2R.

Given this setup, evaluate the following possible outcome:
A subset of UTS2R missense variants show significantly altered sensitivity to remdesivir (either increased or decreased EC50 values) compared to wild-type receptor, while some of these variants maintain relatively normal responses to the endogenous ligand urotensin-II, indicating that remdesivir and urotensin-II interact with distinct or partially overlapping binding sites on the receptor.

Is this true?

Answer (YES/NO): YES